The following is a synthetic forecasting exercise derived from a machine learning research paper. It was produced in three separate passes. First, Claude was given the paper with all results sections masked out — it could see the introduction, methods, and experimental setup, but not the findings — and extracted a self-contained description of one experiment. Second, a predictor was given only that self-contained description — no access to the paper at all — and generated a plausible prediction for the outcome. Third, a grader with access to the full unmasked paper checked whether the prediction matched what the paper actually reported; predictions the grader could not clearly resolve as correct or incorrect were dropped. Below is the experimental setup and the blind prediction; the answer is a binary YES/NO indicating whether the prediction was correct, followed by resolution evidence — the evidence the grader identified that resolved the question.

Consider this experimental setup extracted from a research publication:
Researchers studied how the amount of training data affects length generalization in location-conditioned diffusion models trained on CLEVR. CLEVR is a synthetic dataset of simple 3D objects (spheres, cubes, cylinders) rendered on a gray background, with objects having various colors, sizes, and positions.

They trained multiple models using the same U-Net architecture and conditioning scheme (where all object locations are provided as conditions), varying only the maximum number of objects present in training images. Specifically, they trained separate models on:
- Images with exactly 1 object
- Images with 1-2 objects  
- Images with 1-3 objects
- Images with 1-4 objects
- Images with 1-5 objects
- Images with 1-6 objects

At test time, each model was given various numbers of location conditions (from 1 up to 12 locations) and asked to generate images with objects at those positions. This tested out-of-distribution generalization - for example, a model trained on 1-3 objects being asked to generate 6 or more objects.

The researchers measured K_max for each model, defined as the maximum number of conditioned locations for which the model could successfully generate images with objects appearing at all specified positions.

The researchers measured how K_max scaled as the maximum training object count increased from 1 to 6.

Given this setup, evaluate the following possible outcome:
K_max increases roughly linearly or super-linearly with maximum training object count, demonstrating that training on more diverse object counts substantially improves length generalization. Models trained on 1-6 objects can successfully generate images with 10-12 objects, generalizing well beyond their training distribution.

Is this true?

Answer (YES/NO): NO